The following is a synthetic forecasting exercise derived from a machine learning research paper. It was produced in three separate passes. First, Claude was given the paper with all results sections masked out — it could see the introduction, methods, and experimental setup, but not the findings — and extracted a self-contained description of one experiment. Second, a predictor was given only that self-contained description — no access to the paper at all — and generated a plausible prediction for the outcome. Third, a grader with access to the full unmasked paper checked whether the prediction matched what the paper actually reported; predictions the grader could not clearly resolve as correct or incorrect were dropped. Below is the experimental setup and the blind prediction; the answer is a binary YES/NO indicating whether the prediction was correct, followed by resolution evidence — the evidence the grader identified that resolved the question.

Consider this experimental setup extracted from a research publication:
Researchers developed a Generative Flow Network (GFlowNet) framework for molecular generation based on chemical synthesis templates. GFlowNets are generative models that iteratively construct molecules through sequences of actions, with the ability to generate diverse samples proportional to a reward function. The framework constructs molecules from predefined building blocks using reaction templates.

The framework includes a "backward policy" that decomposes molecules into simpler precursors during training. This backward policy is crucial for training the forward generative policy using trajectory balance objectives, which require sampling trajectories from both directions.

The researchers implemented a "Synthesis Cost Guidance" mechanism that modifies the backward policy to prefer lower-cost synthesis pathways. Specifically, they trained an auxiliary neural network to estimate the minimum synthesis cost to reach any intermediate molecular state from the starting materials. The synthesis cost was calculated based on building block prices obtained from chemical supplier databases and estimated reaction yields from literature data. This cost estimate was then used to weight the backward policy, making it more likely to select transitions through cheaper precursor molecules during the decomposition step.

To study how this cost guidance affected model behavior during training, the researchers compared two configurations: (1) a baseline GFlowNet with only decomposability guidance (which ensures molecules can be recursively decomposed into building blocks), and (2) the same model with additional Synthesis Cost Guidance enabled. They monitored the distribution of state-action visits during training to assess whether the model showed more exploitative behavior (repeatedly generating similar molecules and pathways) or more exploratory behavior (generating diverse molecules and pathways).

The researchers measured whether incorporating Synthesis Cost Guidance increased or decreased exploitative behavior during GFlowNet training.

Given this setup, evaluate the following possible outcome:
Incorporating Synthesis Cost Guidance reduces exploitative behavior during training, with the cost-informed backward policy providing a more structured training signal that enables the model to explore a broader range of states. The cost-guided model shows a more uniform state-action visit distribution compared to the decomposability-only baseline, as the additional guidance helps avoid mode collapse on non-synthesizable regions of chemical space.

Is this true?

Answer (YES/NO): NO